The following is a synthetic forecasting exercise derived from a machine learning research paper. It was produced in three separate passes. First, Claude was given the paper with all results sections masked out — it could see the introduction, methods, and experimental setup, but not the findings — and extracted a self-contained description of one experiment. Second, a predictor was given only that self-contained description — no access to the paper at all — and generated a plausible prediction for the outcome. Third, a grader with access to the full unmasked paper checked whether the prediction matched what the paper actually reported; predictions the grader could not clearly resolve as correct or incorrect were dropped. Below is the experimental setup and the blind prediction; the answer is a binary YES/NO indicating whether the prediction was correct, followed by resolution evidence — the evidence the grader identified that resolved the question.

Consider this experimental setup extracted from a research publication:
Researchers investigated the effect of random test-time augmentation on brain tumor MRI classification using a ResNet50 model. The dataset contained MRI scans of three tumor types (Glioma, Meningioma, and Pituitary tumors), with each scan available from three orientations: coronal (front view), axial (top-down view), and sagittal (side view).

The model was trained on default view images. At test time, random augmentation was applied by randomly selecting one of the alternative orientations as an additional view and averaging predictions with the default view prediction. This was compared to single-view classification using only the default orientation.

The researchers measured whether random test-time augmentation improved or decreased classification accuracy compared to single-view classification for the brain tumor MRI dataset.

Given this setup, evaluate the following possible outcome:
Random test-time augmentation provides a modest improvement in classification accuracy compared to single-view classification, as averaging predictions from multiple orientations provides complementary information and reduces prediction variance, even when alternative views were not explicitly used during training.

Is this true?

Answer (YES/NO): YES